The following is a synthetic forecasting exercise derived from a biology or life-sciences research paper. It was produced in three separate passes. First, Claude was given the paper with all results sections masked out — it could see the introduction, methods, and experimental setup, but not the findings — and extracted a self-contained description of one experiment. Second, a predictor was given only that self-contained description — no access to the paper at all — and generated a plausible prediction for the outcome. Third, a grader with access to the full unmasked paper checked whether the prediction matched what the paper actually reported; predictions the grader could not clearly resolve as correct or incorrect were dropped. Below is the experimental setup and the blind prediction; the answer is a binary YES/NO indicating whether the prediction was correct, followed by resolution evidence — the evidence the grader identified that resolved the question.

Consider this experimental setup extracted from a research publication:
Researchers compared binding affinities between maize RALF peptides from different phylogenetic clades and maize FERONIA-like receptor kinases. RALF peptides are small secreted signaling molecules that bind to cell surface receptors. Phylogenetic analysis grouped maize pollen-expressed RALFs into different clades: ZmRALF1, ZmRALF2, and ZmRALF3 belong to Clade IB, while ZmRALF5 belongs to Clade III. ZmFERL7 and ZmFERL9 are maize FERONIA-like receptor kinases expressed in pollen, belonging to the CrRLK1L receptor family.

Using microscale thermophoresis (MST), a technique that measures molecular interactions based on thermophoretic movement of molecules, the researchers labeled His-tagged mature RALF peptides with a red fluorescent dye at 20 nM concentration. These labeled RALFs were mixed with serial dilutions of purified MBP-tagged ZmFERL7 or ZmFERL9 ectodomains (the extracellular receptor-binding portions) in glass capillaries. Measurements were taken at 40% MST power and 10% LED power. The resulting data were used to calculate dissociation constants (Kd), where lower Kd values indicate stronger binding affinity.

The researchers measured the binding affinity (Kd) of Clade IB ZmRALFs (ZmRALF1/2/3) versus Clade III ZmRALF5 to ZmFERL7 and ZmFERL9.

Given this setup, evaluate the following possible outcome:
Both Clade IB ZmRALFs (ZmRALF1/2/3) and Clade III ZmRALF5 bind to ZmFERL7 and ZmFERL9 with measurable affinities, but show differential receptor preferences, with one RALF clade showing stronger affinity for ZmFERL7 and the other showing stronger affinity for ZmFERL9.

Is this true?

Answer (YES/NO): NO